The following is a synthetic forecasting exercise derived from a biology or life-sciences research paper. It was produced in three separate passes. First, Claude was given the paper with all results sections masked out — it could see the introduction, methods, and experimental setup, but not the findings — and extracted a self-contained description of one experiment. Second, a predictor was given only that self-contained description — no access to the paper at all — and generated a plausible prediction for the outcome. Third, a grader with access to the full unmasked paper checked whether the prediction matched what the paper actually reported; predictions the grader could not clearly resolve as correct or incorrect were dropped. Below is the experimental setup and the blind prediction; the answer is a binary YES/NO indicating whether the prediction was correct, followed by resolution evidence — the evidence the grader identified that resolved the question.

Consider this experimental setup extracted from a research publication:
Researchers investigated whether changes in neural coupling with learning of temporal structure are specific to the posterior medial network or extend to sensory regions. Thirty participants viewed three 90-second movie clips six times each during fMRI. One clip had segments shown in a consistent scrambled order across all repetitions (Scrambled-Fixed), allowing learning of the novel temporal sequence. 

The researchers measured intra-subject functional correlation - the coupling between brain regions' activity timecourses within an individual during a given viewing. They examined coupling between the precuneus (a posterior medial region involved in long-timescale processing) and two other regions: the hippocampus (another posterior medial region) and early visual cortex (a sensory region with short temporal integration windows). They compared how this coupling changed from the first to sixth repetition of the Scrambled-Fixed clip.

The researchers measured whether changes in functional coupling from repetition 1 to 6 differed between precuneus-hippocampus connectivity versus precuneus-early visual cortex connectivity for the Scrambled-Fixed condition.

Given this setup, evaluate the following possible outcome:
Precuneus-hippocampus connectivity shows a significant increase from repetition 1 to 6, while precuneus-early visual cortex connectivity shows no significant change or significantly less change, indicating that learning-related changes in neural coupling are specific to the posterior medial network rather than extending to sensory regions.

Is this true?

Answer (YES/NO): YES